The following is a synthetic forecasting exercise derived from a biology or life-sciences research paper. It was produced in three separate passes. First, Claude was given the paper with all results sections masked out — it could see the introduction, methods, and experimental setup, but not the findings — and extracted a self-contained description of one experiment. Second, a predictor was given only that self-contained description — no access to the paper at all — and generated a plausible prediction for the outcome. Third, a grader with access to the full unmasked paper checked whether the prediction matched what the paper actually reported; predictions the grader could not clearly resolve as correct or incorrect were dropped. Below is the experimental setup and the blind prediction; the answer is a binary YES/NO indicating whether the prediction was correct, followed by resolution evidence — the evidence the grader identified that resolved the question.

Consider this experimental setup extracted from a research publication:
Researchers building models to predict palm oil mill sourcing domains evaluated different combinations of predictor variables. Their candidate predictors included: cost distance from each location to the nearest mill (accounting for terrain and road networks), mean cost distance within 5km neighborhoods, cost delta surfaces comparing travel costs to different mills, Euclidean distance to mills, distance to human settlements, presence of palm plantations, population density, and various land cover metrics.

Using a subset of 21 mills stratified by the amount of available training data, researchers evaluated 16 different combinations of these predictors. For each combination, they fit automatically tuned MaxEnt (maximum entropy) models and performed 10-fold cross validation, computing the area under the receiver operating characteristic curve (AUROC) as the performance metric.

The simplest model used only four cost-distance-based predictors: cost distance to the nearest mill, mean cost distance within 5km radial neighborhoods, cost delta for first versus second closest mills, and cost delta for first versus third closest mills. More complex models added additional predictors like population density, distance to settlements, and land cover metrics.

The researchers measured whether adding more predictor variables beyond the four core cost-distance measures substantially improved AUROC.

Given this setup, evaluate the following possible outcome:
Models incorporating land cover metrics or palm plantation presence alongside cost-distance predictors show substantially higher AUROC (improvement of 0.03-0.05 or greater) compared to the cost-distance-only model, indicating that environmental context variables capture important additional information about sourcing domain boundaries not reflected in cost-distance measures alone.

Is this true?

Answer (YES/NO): NO